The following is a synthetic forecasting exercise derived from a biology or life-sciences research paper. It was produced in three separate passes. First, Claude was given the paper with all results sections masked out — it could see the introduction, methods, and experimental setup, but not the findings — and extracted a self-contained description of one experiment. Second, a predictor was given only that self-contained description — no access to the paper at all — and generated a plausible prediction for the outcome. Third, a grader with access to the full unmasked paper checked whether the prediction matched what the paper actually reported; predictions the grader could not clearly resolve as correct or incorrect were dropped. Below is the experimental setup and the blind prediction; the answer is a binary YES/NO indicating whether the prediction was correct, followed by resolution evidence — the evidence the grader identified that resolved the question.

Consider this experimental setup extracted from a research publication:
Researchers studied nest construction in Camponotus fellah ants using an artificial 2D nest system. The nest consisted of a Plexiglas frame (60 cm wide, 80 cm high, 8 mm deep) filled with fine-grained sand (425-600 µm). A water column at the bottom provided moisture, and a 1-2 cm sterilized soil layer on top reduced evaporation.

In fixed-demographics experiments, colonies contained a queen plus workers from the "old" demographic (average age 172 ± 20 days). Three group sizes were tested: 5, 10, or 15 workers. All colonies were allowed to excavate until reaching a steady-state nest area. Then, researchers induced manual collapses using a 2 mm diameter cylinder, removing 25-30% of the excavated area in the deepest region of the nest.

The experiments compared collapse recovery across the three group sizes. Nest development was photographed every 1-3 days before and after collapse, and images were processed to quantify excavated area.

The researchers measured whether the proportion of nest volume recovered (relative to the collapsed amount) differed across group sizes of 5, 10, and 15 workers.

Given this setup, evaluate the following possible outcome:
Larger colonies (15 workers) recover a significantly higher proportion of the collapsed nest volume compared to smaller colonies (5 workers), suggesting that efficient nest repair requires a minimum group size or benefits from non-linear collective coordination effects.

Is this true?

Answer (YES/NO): NO